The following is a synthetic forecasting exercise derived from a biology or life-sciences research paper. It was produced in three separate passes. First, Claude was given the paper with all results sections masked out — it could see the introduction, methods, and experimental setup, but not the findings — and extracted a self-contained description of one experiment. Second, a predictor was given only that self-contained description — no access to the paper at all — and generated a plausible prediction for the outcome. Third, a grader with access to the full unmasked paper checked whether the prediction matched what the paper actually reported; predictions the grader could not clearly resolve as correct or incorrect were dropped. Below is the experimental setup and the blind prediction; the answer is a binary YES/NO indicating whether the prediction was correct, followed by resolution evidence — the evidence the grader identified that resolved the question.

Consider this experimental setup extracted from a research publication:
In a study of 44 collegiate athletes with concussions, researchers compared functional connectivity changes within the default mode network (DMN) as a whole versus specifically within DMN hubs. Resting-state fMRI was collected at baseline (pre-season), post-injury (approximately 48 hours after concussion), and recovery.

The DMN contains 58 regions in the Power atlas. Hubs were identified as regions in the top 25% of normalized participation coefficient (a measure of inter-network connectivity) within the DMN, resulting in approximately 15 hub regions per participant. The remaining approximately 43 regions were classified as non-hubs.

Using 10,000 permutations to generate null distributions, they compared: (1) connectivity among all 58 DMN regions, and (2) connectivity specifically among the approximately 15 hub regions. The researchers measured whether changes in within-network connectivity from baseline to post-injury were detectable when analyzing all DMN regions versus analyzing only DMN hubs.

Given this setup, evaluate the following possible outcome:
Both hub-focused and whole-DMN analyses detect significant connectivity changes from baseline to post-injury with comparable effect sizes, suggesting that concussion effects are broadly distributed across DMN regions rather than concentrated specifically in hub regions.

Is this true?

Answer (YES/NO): NO